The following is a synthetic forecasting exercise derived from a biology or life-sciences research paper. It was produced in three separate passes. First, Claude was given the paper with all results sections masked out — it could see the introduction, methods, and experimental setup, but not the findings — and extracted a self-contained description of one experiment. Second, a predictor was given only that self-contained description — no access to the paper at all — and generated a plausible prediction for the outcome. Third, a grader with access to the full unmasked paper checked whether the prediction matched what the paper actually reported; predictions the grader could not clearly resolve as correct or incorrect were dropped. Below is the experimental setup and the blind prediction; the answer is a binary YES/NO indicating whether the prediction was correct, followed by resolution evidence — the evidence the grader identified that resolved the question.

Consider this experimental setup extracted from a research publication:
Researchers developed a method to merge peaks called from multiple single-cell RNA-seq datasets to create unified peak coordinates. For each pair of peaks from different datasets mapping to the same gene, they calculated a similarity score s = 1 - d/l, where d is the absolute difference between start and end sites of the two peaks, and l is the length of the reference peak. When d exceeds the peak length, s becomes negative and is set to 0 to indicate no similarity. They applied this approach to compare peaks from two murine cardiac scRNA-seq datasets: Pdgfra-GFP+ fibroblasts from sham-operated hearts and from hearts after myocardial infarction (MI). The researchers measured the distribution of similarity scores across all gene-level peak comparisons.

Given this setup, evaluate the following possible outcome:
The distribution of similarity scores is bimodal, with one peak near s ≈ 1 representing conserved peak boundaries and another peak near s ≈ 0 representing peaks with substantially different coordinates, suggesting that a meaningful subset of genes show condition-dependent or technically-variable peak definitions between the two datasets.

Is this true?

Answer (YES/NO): YES